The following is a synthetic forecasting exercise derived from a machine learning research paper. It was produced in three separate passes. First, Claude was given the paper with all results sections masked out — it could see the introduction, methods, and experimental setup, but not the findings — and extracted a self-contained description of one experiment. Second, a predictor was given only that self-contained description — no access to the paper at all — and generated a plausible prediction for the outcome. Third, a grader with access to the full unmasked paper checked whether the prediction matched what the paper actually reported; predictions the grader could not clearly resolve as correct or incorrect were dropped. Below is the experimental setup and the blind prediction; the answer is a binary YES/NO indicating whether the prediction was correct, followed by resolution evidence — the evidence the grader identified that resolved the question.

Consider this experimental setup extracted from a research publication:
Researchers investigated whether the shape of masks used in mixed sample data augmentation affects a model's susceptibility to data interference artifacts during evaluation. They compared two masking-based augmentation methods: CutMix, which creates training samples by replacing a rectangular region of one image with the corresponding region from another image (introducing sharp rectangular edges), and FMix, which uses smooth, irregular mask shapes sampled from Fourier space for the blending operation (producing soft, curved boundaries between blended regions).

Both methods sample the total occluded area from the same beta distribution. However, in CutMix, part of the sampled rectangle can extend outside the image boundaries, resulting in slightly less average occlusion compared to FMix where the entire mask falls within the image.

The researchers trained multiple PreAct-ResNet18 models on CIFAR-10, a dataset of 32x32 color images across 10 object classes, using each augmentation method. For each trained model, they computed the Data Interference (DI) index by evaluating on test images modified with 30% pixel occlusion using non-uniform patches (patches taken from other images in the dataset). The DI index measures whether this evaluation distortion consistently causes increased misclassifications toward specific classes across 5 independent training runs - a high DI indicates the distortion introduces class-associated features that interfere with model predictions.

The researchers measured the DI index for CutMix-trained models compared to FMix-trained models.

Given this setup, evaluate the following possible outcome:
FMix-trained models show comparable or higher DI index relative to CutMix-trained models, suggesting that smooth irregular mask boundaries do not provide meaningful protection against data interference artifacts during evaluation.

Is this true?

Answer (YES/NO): YES